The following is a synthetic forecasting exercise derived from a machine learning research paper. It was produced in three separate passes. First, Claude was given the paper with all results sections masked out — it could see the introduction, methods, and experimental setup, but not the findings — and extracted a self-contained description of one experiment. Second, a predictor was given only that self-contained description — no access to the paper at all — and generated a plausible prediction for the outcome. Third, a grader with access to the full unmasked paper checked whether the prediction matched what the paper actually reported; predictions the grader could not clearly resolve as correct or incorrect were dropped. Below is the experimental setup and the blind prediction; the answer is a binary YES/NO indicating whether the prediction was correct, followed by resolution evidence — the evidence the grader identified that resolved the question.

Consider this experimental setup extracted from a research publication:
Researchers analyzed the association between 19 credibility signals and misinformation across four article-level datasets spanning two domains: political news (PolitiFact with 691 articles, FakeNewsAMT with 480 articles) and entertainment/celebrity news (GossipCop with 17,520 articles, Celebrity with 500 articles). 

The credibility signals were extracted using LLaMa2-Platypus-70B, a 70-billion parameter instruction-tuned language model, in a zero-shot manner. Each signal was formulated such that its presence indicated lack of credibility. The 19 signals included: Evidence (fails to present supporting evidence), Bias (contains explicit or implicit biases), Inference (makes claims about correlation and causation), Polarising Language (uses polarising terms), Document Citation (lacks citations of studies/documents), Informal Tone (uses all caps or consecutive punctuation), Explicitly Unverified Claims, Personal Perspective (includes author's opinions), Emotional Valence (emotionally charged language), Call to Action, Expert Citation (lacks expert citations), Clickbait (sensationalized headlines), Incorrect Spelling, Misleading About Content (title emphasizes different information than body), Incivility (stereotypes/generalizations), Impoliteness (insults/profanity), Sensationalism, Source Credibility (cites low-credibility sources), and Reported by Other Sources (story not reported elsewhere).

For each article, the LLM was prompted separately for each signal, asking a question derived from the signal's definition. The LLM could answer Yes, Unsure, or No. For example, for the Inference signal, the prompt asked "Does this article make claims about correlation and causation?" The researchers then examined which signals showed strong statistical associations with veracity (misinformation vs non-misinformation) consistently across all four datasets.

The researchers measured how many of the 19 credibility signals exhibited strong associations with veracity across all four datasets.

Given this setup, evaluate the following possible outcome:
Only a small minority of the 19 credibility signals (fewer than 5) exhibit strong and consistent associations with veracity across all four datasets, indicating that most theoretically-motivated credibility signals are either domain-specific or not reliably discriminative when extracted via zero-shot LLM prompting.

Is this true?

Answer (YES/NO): NO